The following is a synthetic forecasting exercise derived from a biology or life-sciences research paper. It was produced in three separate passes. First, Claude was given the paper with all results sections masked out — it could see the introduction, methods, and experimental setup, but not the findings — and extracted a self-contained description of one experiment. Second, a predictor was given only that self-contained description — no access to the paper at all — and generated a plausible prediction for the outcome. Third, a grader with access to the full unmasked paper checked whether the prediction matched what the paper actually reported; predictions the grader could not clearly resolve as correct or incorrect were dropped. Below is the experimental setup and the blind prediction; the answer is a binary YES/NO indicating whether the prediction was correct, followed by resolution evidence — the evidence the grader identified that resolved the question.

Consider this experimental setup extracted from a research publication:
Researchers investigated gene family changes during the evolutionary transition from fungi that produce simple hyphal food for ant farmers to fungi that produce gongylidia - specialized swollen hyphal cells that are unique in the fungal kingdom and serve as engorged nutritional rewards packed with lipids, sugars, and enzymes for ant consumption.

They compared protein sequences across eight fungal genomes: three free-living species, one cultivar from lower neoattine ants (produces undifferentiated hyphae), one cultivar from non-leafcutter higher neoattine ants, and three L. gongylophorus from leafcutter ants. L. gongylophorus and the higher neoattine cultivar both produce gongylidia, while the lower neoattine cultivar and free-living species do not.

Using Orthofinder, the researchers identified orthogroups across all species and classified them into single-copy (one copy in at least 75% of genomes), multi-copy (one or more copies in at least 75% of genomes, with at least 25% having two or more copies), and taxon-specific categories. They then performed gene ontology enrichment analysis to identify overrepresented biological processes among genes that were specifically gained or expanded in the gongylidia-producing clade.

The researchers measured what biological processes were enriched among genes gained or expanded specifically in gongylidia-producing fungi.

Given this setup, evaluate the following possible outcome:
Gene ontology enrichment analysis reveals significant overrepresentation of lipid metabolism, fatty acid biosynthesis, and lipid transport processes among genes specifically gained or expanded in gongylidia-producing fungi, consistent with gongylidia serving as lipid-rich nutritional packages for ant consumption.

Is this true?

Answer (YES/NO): NO